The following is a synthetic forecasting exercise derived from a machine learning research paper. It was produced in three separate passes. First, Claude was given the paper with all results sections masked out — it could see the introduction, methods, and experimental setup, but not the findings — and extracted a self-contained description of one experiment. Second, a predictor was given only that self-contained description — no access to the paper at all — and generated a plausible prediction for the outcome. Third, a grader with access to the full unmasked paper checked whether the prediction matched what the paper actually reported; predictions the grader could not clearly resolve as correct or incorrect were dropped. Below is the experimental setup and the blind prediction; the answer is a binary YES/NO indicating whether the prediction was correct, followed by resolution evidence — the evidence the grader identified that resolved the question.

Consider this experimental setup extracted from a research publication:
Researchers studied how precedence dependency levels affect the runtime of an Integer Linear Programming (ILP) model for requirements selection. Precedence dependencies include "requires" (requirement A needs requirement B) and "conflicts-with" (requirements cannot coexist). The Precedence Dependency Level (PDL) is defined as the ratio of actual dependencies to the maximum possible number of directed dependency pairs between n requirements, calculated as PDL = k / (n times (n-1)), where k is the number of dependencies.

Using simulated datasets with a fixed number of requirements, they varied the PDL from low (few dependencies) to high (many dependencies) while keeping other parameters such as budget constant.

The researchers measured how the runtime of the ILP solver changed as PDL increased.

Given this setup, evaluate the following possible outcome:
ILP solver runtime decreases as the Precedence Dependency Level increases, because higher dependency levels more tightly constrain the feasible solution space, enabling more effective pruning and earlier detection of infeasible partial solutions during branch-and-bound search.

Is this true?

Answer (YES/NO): NO